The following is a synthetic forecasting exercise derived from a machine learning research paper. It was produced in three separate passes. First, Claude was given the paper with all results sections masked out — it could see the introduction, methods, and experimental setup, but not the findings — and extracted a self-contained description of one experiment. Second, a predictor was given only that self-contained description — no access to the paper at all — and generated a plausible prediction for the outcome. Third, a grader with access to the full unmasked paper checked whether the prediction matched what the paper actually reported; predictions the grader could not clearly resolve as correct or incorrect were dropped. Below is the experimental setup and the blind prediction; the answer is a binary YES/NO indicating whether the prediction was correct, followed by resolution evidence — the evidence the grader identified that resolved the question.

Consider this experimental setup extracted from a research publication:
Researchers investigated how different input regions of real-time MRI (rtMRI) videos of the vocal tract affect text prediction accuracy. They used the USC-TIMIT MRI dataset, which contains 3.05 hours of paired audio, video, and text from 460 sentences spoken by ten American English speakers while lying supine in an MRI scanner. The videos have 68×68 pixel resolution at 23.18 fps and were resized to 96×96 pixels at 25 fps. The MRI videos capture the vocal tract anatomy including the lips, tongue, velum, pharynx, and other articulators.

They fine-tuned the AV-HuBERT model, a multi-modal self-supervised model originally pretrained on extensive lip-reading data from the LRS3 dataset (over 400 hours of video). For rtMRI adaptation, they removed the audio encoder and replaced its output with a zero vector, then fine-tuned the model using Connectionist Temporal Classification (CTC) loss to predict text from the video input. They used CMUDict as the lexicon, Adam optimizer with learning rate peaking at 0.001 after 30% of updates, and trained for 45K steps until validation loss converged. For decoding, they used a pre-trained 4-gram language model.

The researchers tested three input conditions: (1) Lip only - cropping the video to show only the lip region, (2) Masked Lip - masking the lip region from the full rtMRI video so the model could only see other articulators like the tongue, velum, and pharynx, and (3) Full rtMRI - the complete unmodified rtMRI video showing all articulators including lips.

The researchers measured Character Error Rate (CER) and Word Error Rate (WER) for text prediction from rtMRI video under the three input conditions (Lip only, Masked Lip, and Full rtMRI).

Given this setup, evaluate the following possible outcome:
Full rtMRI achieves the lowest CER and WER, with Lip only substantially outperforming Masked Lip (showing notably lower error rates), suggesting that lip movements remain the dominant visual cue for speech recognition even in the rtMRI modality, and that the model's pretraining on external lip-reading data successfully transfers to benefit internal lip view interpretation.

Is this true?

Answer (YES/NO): NO